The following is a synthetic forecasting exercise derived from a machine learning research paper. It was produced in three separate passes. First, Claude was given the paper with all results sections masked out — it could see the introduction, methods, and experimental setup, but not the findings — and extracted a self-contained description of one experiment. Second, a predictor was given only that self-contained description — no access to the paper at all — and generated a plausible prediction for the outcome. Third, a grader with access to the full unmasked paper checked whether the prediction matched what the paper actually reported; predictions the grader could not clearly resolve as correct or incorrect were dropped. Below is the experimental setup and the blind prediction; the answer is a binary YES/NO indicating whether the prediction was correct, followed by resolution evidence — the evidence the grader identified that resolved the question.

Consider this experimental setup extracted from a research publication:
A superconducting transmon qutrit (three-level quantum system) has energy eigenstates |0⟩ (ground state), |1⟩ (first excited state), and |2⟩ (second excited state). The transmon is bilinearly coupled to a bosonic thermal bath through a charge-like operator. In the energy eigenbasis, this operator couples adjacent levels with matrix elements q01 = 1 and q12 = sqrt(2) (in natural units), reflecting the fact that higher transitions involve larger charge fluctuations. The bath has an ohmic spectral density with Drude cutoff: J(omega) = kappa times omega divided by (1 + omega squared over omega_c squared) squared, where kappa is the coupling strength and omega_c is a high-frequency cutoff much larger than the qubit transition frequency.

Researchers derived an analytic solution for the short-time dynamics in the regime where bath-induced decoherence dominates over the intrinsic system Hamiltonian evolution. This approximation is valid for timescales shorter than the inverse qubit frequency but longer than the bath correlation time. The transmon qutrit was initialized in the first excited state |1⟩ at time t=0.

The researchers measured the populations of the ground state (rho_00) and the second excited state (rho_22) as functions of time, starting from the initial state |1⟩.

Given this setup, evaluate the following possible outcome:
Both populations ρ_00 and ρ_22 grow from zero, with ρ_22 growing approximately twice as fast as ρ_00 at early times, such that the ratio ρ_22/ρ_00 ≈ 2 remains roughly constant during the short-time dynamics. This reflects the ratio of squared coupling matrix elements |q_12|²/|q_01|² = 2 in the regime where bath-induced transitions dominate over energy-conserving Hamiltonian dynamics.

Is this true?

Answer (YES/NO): YES